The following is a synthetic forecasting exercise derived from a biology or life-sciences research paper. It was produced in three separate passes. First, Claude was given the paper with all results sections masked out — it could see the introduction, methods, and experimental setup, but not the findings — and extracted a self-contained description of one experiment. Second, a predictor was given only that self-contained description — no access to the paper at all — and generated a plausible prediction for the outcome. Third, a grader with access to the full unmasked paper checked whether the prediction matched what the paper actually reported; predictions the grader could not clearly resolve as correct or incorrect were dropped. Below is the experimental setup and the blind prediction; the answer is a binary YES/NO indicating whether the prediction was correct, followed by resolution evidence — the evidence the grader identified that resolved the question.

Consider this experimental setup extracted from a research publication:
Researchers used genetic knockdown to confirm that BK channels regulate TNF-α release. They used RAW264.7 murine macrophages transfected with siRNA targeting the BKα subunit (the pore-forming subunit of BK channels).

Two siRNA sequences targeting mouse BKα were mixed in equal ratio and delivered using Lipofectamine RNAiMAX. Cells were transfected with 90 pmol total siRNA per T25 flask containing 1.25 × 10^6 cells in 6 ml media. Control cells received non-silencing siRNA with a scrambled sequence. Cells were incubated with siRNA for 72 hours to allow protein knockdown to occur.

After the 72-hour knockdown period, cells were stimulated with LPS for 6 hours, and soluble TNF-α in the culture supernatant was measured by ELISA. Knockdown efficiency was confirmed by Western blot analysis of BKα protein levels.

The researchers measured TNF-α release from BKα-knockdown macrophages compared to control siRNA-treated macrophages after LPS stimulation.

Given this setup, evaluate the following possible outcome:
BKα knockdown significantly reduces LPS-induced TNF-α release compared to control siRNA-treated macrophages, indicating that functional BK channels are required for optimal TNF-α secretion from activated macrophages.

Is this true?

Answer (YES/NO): NO